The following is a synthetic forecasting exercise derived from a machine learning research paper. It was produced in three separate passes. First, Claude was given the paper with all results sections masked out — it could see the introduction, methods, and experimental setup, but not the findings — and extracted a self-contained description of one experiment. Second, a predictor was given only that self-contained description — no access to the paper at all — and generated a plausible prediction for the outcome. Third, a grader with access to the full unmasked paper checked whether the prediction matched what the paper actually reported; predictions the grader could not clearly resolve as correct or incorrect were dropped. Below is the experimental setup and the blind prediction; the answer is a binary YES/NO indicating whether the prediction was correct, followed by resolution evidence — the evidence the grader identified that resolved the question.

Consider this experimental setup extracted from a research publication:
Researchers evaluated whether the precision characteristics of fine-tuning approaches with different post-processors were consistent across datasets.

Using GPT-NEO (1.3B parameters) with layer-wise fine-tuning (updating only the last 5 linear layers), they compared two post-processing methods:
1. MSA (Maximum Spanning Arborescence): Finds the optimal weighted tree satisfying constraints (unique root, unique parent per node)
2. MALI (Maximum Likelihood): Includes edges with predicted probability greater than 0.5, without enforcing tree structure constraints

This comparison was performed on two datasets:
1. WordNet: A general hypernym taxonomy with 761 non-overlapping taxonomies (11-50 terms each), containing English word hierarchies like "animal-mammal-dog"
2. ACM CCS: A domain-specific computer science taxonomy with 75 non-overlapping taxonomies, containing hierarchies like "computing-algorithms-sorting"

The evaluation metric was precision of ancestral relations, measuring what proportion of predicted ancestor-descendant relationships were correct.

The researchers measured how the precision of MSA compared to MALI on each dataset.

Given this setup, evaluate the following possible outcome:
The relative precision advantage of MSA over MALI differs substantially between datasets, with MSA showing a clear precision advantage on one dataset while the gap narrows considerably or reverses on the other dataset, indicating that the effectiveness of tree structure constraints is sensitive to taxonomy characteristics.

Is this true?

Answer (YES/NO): YES